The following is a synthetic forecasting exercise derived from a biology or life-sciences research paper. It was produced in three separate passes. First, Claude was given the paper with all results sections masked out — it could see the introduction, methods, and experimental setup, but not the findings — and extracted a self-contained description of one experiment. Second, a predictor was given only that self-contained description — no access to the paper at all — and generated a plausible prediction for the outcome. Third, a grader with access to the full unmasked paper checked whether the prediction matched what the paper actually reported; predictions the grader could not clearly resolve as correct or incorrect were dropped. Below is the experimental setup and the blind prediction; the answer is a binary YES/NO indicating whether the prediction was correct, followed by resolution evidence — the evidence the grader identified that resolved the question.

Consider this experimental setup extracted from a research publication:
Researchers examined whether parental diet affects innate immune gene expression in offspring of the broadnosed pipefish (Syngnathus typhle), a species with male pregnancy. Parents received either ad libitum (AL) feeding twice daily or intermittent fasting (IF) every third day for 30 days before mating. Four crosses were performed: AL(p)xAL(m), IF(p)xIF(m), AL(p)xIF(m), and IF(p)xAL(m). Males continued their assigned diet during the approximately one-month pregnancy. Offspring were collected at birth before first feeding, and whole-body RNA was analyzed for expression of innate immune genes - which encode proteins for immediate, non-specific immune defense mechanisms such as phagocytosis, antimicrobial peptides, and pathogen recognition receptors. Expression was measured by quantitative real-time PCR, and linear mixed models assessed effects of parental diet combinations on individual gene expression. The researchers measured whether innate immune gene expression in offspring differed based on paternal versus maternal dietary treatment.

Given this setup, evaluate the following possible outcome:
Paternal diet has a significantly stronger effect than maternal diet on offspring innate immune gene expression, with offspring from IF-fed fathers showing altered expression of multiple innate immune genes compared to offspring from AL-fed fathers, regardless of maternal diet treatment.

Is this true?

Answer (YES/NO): NO